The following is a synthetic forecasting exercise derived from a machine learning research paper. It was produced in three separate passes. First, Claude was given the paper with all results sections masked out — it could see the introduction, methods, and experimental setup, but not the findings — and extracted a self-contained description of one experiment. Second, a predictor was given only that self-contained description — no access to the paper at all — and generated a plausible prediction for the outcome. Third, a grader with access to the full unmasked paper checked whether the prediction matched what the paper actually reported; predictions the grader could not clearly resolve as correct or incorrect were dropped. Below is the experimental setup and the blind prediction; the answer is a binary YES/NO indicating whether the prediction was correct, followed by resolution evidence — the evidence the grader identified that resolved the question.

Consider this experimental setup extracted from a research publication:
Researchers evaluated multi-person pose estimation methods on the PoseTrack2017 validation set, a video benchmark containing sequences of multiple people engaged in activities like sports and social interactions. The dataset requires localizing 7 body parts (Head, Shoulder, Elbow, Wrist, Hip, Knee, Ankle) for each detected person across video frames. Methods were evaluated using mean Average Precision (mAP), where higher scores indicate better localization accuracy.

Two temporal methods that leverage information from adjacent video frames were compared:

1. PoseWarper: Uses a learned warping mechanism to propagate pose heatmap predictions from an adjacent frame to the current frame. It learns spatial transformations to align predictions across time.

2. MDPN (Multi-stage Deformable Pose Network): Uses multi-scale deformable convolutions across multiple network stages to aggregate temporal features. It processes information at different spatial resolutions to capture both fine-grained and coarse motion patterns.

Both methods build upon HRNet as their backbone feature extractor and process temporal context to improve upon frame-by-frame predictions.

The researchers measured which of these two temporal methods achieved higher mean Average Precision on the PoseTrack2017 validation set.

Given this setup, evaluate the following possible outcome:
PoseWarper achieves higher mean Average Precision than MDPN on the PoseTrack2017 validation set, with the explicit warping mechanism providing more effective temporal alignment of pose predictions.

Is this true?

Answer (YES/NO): YES